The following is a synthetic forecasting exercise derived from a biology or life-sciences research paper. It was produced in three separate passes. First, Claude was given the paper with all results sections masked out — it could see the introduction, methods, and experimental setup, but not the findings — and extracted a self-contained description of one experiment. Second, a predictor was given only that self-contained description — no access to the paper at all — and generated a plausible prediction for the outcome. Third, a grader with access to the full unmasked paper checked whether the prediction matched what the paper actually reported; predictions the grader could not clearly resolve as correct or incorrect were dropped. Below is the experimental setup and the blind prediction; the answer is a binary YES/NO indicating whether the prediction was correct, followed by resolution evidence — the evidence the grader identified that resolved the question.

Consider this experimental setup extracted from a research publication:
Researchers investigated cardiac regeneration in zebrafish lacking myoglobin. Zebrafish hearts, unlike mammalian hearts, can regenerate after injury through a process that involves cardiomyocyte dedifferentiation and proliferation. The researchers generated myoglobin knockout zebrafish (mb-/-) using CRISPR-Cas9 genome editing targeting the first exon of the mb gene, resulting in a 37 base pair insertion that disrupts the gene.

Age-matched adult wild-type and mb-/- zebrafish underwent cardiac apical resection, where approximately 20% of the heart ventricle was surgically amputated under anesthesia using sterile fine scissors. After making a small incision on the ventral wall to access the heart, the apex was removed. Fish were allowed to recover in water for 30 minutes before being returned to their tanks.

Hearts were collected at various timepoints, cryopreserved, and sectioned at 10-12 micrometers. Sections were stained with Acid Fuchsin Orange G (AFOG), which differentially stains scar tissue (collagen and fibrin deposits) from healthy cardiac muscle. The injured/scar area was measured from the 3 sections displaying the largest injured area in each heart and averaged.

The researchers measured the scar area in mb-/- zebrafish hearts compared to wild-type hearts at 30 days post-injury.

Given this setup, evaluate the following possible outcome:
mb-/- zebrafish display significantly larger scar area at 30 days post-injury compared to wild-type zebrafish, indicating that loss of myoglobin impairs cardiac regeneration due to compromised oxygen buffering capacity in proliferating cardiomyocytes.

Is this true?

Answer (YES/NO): NO